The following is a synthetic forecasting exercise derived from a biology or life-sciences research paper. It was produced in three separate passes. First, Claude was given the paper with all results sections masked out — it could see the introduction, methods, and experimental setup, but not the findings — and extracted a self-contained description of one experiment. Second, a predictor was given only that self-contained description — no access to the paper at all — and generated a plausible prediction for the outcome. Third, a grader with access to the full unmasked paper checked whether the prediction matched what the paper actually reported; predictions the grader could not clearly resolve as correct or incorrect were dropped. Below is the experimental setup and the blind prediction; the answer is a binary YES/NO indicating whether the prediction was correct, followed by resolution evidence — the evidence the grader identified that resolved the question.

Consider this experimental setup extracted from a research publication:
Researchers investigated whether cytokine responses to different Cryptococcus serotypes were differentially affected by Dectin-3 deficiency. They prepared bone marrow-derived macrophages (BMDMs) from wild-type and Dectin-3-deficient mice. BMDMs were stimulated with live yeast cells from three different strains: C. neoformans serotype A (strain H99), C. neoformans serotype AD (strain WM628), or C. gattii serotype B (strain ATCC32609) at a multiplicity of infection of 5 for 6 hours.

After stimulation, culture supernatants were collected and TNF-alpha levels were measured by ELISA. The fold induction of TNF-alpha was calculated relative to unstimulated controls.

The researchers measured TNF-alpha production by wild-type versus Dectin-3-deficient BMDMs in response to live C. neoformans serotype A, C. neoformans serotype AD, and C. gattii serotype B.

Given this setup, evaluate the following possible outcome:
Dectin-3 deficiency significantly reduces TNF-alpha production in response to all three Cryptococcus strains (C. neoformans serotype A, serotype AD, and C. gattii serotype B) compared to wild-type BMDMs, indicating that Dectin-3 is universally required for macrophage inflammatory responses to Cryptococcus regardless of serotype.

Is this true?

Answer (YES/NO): NO